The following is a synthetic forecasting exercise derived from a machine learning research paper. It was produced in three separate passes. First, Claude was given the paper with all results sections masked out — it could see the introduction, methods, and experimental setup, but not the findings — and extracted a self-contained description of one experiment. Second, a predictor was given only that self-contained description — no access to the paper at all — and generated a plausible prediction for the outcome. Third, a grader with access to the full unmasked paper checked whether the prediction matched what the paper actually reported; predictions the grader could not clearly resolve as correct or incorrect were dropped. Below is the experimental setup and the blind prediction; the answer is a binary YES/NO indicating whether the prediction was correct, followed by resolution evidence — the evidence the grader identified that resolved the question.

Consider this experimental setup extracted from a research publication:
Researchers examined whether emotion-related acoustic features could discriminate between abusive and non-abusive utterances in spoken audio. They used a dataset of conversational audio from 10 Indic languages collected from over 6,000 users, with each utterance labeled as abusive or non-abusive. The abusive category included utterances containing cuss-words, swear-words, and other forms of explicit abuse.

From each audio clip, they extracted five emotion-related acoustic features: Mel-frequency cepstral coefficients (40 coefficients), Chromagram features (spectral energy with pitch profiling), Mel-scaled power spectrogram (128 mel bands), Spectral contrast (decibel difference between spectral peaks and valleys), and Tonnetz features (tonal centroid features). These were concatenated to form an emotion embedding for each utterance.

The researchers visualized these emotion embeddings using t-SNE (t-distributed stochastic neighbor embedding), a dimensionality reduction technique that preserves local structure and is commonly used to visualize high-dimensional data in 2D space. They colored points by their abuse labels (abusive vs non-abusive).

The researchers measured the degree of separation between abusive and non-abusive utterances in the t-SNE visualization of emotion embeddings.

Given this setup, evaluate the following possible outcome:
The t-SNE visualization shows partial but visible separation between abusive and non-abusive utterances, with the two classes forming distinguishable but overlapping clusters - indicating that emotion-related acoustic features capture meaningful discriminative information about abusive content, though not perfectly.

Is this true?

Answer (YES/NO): YES